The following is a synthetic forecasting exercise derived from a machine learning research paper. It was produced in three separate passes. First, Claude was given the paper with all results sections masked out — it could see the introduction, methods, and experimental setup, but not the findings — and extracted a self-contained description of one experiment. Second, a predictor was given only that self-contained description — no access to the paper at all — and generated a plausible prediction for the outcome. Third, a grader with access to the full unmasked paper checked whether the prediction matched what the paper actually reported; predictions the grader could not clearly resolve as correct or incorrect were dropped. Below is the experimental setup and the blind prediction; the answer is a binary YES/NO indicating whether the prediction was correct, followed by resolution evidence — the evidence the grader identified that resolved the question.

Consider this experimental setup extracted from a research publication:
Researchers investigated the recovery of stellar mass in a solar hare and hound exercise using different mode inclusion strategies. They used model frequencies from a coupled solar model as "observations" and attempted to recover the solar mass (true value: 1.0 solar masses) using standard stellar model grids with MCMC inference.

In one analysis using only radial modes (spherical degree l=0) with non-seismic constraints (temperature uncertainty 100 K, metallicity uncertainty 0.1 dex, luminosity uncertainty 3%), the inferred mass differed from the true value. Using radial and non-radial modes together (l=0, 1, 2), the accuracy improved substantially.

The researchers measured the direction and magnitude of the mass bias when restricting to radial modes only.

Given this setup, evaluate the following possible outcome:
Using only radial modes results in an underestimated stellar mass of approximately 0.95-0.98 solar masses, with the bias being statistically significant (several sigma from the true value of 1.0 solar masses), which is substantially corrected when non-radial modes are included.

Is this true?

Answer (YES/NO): YES